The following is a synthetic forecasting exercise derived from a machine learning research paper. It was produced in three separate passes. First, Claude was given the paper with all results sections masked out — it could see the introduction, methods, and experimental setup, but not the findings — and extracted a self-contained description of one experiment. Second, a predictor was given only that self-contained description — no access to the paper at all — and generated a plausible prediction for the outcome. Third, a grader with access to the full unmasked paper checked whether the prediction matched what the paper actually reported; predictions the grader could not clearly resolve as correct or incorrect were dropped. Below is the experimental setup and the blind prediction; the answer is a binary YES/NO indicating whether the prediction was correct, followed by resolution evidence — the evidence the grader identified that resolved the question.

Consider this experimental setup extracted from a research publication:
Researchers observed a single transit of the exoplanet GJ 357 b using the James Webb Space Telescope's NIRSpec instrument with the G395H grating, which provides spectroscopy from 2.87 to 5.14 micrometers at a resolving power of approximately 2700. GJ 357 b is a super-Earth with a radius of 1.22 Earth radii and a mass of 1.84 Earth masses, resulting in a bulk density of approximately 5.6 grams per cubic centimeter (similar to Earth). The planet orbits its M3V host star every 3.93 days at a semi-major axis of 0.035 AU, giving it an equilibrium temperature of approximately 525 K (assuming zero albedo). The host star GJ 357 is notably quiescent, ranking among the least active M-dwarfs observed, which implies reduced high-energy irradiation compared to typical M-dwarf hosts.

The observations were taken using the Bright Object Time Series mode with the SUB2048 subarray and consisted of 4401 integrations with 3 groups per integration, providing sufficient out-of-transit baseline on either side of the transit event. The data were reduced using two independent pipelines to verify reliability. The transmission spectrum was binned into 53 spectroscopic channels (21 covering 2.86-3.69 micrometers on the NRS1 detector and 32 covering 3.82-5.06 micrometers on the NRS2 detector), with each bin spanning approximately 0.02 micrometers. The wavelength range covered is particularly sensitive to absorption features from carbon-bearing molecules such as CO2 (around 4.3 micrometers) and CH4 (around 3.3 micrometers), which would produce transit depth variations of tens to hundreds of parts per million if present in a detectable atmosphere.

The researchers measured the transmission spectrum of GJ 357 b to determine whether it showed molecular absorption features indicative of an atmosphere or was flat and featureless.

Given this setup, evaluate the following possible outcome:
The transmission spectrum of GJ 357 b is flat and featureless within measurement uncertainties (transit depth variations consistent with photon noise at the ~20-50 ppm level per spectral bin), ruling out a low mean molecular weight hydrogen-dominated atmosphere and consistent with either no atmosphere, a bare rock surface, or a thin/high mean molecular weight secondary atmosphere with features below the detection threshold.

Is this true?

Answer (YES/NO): YES